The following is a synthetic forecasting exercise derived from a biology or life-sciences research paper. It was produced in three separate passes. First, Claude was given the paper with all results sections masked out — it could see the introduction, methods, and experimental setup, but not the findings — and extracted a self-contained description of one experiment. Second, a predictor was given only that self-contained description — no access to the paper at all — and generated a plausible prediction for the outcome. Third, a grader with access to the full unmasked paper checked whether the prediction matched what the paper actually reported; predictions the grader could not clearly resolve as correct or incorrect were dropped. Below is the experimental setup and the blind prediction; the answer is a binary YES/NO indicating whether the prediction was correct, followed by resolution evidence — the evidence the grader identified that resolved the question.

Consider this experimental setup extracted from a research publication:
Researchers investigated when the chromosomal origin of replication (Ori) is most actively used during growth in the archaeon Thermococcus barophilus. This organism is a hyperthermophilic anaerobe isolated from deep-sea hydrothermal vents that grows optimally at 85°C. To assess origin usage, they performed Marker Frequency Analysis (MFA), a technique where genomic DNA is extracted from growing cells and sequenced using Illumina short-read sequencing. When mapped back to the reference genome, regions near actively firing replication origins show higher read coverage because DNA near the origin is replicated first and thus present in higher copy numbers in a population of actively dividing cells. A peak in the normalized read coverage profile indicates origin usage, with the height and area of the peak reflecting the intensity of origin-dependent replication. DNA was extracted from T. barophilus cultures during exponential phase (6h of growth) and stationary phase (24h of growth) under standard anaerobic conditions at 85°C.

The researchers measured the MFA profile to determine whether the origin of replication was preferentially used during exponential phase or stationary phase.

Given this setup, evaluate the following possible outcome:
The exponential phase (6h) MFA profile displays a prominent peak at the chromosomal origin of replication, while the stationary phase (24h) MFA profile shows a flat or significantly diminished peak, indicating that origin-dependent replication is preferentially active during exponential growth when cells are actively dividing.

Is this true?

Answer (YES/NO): NO